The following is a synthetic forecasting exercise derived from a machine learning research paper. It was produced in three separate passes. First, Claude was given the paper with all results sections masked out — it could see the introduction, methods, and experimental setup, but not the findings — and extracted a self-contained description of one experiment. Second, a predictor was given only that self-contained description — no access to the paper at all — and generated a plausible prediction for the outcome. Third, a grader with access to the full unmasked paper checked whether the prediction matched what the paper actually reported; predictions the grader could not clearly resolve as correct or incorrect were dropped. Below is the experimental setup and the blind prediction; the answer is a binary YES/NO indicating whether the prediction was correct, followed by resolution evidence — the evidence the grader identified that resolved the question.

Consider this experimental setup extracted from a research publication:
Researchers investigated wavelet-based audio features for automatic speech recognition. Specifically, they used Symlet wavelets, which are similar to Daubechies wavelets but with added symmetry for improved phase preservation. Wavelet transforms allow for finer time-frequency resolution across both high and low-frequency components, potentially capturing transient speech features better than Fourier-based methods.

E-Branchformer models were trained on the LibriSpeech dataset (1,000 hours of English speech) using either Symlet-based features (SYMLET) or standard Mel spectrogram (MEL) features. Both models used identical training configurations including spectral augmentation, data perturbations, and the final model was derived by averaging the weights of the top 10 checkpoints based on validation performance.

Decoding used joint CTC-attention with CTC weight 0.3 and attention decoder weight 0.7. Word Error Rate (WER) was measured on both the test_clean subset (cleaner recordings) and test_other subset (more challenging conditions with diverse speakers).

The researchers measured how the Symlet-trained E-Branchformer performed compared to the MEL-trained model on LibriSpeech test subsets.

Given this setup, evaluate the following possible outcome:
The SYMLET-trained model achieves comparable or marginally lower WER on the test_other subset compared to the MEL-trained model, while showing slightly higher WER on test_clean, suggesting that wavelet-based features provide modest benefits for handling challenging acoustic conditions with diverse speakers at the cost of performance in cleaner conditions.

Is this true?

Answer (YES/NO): NO